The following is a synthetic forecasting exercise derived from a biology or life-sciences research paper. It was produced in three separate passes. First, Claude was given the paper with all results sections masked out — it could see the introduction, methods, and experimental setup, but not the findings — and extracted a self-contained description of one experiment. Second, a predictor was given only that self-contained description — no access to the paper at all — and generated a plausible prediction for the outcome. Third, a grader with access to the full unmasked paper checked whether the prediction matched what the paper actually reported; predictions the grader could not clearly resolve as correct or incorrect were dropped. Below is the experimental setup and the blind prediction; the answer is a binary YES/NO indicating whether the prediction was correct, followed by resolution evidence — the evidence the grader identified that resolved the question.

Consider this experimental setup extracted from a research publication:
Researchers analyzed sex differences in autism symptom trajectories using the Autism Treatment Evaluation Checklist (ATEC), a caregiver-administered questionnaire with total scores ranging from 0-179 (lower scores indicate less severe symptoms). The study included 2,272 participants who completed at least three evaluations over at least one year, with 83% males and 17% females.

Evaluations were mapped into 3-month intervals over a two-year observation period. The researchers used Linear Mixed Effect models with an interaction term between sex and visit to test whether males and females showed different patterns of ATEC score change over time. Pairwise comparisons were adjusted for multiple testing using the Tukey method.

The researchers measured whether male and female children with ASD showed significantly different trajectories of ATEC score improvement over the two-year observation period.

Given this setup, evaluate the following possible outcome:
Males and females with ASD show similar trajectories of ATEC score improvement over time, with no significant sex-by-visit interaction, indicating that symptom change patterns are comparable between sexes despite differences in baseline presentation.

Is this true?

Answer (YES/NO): YES